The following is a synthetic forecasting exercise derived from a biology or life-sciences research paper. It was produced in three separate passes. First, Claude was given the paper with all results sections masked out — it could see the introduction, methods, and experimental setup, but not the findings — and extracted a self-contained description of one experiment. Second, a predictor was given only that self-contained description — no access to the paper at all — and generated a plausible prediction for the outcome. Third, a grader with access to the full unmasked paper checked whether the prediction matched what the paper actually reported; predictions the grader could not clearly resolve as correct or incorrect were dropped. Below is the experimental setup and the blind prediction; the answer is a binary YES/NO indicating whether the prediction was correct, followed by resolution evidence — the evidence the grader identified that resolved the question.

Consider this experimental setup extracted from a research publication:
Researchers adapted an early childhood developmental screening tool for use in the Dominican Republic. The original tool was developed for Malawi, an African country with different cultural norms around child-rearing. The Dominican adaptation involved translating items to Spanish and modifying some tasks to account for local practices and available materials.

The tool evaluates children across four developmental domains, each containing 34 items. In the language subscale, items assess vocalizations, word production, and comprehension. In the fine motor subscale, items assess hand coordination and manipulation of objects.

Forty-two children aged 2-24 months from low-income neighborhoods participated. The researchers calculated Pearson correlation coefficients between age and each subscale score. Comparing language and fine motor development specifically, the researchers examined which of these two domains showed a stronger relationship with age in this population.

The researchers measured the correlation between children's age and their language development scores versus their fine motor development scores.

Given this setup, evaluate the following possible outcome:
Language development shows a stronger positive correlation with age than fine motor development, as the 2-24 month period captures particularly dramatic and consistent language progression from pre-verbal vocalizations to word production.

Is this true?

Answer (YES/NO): YES